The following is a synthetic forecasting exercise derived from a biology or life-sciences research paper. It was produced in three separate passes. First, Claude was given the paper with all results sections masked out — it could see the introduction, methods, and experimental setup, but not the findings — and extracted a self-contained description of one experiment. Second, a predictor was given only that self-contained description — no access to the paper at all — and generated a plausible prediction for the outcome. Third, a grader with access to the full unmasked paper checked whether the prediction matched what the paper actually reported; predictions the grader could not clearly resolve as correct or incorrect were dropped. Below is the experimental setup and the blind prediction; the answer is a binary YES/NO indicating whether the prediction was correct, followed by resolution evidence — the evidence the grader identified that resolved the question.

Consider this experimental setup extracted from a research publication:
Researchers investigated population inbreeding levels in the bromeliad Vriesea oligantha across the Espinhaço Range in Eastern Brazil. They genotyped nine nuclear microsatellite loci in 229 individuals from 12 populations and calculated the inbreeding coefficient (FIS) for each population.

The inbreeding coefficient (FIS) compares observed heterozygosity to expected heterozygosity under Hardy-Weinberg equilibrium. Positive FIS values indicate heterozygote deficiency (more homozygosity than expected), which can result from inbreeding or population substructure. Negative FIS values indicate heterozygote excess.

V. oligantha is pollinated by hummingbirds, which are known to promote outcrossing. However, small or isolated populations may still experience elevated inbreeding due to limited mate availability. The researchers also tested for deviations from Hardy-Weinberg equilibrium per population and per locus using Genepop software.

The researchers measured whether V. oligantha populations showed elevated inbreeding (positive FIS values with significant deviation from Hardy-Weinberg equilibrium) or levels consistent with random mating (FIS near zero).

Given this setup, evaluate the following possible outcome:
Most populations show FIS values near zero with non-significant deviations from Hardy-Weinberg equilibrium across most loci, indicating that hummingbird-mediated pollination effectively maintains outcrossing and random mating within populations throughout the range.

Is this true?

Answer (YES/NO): NO